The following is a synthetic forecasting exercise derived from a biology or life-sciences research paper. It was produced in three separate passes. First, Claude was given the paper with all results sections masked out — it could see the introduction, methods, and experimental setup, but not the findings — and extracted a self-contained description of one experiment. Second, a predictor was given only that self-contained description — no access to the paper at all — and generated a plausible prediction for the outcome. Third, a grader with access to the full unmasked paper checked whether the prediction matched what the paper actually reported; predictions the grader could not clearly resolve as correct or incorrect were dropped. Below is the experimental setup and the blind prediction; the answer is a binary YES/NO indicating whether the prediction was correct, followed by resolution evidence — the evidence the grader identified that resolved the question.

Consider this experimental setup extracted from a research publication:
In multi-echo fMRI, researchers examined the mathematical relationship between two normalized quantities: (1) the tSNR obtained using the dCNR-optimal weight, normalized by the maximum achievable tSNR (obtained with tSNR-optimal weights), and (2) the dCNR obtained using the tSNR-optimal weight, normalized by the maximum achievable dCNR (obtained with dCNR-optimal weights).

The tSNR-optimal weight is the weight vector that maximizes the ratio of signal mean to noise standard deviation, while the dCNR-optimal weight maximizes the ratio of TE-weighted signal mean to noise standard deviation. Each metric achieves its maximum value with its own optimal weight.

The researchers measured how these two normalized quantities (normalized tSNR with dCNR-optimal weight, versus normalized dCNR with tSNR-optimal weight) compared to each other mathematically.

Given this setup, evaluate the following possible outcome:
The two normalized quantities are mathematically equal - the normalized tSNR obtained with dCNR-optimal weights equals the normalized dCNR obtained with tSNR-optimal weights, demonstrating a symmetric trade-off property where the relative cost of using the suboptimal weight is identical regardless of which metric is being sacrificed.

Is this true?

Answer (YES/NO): YES